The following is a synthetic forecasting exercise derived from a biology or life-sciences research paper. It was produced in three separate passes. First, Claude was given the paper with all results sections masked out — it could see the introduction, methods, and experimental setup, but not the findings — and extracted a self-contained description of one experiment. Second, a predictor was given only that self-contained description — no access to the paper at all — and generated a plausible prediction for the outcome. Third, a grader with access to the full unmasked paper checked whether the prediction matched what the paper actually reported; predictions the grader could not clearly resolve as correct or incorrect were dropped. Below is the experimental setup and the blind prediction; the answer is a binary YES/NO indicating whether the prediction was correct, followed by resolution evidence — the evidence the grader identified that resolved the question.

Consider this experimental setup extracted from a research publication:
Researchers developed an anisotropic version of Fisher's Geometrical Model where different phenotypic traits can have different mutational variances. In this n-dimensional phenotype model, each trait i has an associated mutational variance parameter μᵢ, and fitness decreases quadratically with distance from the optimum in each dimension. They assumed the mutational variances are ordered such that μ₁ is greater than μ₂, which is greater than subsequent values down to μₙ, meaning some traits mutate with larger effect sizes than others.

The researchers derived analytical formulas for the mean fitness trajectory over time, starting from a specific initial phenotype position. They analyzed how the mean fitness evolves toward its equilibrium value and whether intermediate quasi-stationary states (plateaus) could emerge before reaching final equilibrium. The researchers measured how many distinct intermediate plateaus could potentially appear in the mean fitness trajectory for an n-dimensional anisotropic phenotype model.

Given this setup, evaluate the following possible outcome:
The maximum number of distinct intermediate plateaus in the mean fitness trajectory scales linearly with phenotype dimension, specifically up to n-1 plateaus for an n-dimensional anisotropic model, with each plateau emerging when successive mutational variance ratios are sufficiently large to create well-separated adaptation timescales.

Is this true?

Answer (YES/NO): YES